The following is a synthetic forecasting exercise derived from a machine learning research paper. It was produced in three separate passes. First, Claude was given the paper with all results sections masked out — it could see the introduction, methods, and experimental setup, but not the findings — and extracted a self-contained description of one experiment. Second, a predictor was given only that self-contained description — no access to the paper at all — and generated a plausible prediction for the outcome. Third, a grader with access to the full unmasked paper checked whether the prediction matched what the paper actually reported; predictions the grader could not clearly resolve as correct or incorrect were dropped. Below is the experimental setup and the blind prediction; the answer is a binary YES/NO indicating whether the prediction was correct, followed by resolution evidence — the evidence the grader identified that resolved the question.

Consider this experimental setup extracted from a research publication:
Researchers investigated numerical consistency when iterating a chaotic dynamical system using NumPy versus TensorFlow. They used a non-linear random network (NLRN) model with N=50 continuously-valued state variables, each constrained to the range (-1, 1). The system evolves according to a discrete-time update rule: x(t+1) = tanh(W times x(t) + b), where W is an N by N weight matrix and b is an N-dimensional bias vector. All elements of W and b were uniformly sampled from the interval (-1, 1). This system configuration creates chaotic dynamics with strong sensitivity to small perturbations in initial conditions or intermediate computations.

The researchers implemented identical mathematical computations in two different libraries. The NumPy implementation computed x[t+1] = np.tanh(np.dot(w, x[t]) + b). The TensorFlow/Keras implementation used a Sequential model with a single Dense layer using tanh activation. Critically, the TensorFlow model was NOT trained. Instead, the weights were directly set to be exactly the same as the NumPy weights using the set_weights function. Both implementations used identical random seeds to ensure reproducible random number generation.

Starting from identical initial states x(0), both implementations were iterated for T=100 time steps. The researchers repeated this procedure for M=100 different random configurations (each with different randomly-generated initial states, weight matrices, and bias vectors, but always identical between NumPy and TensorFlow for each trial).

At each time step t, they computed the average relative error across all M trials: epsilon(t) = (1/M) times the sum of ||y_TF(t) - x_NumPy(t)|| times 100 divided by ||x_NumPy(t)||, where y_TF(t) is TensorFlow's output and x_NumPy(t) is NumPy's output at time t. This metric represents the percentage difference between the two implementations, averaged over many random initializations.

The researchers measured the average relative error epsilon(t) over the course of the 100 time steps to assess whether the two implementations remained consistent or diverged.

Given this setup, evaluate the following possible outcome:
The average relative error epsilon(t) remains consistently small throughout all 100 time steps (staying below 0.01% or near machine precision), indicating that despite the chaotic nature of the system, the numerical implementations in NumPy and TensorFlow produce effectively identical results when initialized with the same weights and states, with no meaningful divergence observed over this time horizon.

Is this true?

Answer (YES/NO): NO